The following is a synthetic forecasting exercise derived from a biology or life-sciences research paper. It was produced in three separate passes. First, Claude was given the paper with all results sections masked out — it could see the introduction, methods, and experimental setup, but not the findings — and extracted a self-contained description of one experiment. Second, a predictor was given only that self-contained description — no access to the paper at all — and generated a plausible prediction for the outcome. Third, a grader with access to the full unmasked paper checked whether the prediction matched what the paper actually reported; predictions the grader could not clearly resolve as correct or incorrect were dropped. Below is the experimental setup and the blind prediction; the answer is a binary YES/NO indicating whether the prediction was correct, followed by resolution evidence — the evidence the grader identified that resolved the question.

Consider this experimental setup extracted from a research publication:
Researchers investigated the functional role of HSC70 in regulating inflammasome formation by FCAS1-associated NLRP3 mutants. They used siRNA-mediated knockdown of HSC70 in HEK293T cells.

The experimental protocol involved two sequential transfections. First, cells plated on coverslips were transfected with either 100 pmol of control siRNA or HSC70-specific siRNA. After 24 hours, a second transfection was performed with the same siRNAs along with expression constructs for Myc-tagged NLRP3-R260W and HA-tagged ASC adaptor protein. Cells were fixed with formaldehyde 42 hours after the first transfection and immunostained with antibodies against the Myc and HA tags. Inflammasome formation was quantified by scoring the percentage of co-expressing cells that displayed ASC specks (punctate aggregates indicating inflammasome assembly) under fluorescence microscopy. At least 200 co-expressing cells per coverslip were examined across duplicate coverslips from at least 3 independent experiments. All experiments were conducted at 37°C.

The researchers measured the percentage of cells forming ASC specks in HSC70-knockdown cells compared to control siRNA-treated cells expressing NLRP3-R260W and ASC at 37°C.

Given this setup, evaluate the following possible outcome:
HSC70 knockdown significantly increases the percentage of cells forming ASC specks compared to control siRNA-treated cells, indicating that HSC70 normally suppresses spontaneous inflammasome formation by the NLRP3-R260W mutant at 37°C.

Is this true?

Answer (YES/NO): YES